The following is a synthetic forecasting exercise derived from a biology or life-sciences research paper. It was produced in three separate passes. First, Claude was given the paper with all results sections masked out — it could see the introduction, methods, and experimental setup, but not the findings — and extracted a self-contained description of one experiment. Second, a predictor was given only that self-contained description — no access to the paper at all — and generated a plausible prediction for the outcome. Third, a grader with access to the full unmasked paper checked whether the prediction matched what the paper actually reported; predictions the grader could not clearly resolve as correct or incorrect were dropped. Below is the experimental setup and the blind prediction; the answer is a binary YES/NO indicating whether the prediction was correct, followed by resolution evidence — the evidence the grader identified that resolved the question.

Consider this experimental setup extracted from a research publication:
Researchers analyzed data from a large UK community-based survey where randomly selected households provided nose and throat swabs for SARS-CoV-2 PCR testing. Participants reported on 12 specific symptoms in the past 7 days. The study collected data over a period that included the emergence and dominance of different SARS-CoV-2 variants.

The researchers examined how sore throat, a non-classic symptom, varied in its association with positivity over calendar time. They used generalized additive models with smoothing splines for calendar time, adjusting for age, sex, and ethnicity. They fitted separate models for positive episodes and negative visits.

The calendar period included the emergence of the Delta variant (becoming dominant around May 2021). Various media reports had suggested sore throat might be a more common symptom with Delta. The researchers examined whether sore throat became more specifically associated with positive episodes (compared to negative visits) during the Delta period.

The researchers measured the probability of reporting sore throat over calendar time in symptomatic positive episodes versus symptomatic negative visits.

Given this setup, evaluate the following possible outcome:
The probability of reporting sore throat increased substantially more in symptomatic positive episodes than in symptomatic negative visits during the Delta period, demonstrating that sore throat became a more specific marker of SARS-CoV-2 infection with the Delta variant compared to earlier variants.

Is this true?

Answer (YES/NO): NO